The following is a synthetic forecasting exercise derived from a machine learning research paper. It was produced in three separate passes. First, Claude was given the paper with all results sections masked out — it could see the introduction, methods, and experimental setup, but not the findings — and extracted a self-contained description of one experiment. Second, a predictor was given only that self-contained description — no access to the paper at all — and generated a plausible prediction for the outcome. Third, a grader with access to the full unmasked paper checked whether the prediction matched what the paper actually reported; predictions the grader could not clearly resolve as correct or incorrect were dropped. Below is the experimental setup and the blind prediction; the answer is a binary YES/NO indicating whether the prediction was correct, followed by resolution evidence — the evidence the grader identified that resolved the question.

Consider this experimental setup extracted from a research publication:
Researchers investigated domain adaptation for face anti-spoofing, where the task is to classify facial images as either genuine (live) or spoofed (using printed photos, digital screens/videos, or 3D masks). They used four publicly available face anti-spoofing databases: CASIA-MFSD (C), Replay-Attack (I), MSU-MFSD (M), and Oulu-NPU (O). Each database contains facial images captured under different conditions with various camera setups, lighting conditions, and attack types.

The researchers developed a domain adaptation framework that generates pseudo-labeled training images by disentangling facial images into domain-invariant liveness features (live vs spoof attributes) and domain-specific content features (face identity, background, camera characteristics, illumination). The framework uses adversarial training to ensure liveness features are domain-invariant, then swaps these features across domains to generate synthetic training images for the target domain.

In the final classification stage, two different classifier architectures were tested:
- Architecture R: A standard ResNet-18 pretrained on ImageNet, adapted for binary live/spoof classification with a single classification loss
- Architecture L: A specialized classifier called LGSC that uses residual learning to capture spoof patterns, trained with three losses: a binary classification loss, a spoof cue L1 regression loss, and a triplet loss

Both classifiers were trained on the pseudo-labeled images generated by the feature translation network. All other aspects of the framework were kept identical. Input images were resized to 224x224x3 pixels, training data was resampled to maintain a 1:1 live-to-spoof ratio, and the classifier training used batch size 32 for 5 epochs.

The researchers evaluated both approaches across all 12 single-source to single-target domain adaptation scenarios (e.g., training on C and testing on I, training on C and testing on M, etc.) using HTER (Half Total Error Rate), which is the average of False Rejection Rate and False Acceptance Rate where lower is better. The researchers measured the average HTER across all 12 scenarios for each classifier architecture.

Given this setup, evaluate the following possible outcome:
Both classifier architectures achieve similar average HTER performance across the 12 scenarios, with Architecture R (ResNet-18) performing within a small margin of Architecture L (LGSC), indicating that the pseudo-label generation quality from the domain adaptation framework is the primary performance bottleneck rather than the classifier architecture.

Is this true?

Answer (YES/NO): YES